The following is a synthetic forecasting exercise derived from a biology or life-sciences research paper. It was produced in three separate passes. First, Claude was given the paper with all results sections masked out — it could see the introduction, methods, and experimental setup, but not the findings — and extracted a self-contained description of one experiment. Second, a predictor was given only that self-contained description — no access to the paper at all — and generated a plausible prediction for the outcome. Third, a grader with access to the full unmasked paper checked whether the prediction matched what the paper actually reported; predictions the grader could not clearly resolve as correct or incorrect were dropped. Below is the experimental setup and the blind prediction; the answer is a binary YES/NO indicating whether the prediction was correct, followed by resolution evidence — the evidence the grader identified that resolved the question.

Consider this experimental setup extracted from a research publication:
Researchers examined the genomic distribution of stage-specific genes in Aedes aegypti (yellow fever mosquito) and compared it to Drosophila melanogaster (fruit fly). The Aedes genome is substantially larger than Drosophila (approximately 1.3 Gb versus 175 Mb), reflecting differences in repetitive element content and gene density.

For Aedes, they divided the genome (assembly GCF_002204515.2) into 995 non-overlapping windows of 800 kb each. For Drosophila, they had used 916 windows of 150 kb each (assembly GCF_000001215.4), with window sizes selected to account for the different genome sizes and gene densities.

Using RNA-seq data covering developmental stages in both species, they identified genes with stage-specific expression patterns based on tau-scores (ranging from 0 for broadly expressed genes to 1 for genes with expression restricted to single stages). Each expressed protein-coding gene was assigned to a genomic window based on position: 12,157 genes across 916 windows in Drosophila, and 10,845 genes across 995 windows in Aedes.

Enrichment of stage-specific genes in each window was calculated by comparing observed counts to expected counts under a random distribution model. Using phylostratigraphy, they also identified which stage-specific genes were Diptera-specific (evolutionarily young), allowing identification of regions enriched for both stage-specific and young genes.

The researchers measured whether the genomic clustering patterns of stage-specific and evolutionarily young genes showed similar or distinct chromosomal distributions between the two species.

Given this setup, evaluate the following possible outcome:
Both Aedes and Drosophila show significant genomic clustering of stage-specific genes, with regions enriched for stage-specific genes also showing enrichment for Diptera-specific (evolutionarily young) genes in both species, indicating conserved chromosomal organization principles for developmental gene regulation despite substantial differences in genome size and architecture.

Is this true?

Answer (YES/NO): NO